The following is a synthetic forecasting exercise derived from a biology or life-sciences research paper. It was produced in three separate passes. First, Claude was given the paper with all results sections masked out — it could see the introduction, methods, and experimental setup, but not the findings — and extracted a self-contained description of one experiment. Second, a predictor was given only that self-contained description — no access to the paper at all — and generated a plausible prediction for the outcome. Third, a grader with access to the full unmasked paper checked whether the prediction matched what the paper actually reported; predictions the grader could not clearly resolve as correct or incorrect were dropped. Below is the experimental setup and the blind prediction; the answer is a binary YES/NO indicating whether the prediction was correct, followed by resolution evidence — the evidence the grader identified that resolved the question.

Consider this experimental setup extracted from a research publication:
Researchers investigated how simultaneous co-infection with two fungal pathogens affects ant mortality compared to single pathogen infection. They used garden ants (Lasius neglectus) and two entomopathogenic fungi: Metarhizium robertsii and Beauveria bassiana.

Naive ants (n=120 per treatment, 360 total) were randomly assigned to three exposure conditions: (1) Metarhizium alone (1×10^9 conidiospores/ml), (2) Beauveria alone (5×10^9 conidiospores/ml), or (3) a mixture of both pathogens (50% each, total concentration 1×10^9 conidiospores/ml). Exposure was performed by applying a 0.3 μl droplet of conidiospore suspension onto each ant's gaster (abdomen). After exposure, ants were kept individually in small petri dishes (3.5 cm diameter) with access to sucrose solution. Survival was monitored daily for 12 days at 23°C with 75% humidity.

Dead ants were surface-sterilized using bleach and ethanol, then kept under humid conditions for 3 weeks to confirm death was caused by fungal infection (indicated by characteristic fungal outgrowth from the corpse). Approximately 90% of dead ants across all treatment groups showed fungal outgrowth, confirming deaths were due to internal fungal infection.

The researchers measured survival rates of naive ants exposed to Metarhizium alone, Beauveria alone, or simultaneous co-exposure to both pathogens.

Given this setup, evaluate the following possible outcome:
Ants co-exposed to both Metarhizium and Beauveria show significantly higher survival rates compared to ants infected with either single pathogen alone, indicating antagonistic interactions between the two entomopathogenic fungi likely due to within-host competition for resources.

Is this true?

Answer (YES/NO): NO